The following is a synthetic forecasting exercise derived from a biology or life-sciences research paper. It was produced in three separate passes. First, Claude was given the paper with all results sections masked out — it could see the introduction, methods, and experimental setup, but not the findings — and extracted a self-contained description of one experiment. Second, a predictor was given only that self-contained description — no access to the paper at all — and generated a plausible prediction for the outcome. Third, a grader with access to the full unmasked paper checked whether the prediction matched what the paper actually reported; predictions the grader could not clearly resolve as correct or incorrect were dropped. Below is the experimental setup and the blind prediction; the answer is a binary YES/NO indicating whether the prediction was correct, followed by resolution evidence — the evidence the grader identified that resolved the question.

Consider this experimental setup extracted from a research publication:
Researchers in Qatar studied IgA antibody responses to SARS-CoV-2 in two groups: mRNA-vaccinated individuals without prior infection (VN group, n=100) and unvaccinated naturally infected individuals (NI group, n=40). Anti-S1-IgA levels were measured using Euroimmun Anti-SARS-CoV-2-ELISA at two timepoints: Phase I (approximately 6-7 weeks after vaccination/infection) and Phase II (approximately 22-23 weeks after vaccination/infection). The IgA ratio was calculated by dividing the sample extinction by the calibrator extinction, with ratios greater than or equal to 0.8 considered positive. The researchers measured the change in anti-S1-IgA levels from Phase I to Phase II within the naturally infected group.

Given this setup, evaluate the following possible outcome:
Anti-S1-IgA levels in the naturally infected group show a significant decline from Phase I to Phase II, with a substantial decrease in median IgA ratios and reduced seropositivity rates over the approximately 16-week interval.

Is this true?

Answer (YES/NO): NO